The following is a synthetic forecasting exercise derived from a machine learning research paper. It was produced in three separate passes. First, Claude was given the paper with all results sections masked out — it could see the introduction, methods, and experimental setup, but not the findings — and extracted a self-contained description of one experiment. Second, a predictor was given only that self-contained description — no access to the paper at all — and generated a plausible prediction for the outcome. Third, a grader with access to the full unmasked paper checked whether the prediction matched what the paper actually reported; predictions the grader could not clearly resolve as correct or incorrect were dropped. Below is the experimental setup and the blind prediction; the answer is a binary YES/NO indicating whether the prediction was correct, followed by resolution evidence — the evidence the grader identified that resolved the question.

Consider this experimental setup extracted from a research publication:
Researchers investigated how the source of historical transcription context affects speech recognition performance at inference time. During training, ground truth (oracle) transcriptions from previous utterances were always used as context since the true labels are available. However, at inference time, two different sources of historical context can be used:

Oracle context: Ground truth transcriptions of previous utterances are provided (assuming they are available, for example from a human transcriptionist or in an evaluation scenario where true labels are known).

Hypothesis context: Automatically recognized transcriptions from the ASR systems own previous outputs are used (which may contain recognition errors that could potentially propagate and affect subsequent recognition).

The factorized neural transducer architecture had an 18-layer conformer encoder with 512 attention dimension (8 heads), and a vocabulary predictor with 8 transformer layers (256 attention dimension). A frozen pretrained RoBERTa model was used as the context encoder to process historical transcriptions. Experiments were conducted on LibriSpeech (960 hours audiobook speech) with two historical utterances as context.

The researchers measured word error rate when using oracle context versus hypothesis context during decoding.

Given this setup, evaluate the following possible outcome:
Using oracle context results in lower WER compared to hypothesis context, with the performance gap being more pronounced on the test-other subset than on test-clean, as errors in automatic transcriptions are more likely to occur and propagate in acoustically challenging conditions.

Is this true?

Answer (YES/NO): NO